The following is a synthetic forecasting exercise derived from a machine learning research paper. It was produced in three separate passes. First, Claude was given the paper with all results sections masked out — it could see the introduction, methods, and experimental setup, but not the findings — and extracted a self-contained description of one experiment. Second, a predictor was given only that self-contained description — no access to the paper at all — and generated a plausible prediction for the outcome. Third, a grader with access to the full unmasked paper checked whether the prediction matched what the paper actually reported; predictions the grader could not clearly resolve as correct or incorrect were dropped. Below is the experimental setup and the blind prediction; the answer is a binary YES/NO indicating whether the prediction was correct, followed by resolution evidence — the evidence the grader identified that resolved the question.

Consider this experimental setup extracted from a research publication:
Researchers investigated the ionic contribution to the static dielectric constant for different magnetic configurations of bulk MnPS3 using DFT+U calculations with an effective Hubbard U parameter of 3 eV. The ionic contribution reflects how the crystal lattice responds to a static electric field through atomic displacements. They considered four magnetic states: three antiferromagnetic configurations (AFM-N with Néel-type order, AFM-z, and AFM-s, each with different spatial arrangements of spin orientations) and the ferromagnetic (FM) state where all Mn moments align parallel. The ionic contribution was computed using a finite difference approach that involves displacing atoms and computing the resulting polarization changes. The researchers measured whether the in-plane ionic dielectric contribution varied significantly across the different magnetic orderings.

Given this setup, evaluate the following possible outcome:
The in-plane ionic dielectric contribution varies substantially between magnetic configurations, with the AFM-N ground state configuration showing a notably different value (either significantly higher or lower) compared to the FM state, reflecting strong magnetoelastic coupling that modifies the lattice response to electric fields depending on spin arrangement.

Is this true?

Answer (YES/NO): NO